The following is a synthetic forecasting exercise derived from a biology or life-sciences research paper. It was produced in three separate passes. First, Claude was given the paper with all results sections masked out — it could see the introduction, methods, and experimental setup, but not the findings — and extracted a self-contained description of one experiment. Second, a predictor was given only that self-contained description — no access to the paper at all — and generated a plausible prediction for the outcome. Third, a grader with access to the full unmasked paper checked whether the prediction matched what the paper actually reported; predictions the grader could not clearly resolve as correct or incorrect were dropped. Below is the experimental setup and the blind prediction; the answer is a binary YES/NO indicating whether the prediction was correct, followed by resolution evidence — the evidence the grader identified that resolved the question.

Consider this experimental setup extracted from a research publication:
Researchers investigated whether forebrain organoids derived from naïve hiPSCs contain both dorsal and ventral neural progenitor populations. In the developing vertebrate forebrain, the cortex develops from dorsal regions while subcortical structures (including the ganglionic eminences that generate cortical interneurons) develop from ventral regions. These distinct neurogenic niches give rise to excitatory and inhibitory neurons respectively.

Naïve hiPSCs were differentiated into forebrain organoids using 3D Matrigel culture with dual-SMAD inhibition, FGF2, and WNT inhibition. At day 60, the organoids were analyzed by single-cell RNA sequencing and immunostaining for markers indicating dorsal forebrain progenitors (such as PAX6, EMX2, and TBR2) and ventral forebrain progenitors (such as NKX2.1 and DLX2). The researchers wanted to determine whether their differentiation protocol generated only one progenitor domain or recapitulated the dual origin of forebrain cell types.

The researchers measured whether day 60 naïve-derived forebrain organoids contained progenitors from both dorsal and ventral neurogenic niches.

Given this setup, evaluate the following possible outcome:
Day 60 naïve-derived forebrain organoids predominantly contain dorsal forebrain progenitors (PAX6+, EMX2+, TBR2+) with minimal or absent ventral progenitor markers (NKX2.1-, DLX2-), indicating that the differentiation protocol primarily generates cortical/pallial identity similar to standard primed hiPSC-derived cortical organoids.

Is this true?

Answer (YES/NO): NO